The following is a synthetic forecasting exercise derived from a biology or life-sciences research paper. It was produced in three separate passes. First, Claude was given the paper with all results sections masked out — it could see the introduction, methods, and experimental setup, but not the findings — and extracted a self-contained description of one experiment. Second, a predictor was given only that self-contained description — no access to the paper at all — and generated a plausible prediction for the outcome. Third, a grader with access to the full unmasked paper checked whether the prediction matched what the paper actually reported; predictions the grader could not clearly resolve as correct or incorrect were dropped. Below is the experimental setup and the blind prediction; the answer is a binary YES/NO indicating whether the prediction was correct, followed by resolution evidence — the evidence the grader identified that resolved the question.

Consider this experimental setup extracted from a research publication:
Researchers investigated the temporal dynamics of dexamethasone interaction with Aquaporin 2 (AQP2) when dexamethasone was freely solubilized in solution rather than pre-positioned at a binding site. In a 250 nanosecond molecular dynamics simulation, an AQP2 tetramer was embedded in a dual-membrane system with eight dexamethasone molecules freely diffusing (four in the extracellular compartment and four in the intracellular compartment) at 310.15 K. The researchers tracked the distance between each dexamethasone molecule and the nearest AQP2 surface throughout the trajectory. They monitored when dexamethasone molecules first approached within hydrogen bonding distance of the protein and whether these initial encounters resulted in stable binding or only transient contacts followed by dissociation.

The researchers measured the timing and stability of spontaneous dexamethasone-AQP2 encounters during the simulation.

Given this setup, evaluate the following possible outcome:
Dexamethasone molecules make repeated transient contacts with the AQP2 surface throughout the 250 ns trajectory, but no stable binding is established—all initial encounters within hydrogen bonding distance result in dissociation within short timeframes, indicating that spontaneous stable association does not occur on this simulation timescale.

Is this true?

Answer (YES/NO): NO